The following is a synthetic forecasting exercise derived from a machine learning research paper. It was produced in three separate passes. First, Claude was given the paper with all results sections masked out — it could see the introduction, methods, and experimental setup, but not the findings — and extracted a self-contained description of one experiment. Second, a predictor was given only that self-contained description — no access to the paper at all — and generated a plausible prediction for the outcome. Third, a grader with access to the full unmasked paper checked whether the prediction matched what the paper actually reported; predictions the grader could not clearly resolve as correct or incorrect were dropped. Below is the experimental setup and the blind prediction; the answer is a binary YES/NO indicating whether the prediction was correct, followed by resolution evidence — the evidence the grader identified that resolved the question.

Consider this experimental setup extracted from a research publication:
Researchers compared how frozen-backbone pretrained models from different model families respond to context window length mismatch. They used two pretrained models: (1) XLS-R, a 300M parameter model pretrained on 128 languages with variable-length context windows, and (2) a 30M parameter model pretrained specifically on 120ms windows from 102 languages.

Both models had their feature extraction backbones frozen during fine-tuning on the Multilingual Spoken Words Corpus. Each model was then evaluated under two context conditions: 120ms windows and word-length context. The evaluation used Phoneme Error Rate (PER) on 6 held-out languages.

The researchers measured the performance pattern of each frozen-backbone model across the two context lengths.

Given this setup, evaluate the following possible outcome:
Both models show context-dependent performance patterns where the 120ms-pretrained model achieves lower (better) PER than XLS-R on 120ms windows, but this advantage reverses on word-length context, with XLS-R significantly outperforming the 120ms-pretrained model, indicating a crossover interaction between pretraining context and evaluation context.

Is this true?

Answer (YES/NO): YES